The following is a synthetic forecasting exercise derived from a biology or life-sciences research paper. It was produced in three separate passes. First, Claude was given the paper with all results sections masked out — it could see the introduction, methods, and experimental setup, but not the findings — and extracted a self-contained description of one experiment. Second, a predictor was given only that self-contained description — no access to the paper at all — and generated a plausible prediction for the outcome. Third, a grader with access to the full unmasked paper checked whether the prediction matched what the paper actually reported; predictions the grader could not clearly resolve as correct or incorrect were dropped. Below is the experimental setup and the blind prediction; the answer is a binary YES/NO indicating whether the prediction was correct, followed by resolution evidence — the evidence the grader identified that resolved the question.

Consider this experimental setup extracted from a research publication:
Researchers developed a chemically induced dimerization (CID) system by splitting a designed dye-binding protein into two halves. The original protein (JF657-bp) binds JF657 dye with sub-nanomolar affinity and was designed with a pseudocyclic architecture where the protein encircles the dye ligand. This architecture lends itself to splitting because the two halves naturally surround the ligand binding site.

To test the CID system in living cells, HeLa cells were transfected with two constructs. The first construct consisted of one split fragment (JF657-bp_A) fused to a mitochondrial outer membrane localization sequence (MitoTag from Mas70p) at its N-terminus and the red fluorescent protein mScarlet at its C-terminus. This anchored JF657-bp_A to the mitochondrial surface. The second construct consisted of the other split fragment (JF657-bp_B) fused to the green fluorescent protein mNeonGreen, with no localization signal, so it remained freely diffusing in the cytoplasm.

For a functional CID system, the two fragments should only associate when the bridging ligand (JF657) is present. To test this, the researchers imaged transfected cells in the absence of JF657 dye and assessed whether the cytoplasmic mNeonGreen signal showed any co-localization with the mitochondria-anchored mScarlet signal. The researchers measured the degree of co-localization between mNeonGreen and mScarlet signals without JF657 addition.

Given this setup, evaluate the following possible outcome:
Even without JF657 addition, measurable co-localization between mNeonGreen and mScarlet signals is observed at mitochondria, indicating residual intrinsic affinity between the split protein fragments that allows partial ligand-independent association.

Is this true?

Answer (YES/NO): YES